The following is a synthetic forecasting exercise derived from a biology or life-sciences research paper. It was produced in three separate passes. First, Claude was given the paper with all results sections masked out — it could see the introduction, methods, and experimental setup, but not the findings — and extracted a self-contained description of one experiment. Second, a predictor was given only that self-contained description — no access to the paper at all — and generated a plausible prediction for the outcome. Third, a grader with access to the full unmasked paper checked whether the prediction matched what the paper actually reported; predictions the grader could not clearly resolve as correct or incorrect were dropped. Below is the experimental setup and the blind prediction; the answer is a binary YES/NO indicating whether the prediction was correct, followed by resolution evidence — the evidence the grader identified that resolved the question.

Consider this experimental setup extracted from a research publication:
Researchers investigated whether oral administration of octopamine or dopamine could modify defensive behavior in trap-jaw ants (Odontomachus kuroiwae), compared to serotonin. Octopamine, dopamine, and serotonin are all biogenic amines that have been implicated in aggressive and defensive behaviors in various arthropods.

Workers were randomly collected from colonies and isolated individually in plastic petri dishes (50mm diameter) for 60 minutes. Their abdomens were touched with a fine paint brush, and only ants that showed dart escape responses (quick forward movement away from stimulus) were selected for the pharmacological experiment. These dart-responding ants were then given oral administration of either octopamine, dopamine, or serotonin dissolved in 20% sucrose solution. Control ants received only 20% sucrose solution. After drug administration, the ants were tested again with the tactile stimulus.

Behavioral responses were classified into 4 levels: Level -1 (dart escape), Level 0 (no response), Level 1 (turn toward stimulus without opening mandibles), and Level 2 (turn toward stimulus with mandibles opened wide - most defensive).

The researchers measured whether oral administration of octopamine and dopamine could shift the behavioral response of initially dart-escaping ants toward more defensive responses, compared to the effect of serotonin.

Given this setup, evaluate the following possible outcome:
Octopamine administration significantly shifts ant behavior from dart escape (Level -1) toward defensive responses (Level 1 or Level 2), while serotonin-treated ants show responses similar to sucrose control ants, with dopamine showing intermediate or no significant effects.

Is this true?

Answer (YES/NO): NO